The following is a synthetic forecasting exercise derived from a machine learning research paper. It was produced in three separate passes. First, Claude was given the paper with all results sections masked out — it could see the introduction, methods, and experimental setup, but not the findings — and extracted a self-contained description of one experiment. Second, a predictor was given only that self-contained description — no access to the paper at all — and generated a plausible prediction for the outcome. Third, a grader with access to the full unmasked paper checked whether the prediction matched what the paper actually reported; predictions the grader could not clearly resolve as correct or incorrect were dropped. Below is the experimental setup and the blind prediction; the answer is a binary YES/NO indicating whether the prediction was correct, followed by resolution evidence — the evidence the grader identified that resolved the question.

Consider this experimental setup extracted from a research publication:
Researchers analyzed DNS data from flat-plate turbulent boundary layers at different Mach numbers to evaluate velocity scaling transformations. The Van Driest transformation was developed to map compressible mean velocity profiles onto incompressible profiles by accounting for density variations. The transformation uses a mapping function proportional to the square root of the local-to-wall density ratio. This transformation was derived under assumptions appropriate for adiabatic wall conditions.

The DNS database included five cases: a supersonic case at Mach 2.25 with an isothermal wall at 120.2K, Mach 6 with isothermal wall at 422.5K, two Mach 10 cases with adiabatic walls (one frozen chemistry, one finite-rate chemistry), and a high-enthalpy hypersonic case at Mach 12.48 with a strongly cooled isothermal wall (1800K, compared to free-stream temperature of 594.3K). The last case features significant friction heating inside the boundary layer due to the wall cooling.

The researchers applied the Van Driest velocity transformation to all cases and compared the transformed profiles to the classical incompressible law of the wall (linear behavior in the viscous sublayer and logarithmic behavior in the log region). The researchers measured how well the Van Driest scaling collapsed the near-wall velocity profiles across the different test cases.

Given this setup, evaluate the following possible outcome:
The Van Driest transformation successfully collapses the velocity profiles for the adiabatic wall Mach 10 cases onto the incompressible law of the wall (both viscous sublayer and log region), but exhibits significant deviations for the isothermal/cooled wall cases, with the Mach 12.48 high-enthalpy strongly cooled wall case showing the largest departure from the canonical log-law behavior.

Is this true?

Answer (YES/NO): NO